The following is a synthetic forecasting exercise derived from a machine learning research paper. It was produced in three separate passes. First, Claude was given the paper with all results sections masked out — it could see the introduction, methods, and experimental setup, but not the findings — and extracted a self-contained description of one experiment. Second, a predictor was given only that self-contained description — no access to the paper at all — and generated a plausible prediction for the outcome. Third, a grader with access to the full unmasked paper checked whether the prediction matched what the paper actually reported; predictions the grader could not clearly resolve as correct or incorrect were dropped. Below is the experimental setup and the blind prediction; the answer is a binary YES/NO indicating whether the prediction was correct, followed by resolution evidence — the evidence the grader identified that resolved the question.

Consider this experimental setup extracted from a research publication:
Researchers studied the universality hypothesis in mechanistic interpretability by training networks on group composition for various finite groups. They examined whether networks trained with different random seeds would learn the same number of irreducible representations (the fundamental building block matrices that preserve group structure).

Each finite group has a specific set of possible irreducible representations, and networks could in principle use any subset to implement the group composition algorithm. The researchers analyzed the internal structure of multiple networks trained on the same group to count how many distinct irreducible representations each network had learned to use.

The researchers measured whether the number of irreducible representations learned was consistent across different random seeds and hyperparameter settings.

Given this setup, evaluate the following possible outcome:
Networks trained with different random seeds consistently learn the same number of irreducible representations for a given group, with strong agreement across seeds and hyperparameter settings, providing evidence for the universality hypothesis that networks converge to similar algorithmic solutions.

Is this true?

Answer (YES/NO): NO